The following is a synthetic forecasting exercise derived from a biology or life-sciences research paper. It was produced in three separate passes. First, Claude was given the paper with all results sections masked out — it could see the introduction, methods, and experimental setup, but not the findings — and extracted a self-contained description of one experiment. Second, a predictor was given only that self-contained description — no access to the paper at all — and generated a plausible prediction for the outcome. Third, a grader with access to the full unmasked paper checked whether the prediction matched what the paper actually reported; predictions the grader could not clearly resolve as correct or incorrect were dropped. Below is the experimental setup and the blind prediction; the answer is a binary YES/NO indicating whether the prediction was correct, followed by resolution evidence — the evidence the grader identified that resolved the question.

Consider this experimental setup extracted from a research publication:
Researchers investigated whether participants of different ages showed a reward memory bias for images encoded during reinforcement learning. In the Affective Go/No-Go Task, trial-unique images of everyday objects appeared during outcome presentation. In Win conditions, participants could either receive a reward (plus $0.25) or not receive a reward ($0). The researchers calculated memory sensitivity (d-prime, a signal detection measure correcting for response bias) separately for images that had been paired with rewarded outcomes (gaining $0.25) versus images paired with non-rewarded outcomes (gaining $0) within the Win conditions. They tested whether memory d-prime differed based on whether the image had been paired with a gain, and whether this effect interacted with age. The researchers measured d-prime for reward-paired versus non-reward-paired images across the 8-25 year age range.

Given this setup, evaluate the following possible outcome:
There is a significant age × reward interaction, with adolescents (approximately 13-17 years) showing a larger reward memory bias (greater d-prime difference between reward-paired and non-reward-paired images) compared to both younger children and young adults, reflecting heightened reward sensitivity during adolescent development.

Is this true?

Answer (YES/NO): NO